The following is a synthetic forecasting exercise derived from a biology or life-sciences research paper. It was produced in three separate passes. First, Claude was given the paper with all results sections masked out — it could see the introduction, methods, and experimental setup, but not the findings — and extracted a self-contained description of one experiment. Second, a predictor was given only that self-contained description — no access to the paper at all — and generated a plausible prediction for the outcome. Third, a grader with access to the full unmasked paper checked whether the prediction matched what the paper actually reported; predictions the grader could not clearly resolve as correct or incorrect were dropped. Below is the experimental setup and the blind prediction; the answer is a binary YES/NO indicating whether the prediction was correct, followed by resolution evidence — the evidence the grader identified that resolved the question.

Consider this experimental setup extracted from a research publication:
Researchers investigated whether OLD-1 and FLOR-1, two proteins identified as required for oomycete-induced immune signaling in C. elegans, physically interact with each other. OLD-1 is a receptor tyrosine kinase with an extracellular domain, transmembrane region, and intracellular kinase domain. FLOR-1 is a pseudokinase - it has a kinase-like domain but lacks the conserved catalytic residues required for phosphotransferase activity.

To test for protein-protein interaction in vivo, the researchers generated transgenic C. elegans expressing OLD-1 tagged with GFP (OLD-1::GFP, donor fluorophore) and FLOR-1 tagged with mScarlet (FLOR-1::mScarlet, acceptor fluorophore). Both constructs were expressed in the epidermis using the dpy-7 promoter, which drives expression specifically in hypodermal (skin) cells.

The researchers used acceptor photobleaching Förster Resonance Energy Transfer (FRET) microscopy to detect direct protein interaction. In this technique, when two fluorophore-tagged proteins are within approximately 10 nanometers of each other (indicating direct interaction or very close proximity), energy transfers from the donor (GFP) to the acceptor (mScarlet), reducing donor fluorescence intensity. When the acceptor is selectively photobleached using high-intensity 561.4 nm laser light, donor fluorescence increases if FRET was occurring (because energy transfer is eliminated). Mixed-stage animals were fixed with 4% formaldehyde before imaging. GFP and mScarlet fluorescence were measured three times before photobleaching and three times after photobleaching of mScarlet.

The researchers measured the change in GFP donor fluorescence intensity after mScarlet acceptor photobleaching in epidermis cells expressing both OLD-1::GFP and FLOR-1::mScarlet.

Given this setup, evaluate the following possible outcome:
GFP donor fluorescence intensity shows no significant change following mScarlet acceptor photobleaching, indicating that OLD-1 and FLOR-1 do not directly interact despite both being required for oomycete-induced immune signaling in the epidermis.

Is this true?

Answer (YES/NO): NO